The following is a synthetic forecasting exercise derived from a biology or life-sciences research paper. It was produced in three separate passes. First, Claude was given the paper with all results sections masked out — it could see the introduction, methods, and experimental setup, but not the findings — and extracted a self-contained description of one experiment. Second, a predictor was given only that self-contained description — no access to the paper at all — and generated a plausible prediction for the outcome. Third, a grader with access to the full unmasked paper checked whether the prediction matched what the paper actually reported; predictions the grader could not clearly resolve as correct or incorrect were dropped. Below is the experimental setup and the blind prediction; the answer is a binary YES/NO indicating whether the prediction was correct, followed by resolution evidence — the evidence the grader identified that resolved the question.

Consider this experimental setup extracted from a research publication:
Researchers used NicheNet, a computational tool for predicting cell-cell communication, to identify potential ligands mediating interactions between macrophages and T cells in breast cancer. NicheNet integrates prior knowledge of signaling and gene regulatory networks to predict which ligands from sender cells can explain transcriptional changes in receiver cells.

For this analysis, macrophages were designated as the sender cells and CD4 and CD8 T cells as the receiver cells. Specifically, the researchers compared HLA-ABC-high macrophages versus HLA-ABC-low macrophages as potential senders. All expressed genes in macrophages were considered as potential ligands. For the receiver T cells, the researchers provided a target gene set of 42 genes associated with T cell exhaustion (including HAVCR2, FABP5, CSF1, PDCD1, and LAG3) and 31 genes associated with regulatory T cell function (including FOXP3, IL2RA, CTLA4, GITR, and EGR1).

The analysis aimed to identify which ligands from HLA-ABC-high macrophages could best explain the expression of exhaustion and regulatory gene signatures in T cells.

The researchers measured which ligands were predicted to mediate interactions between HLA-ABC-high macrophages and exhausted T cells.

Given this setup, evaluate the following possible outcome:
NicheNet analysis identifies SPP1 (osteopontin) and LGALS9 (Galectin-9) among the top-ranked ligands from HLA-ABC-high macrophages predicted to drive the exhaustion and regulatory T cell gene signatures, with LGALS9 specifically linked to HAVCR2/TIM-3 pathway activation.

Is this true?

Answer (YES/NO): NO